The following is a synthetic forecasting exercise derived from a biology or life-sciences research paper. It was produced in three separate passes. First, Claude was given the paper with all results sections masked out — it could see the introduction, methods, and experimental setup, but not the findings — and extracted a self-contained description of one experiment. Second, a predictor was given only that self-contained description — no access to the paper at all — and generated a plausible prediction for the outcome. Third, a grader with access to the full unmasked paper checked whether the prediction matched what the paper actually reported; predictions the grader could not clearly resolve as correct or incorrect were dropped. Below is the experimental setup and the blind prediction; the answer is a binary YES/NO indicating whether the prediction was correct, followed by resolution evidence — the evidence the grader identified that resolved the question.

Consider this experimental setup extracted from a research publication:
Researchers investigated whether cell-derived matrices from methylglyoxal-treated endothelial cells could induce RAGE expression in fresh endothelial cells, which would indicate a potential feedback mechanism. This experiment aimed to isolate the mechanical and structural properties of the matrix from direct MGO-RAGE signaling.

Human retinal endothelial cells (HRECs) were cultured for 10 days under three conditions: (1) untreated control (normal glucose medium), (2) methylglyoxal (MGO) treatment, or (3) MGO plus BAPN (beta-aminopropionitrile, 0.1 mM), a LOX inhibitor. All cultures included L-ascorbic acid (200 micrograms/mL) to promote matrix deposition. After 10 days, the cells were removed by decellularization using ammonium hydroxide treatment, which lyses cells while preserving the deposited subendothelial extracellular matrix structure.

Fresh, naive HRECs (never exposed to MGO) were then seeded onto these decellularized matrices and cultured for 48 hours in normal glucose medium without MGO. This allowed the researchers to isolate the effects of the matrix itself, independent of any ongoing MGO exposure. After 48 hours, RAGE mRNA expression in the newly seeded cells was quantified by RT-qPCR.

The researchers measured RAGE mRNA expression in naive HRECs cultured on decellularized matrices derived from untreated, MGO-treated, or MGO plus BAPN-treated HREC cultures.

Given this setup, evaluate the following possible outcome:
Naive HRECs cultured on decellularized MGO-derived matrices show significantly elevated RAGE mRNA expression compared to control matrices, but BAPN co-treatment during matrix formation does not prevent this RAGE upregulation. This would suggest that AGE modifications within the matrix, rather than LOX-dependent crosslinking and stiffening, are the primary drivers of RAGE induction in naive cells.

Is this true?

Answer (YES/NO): NO